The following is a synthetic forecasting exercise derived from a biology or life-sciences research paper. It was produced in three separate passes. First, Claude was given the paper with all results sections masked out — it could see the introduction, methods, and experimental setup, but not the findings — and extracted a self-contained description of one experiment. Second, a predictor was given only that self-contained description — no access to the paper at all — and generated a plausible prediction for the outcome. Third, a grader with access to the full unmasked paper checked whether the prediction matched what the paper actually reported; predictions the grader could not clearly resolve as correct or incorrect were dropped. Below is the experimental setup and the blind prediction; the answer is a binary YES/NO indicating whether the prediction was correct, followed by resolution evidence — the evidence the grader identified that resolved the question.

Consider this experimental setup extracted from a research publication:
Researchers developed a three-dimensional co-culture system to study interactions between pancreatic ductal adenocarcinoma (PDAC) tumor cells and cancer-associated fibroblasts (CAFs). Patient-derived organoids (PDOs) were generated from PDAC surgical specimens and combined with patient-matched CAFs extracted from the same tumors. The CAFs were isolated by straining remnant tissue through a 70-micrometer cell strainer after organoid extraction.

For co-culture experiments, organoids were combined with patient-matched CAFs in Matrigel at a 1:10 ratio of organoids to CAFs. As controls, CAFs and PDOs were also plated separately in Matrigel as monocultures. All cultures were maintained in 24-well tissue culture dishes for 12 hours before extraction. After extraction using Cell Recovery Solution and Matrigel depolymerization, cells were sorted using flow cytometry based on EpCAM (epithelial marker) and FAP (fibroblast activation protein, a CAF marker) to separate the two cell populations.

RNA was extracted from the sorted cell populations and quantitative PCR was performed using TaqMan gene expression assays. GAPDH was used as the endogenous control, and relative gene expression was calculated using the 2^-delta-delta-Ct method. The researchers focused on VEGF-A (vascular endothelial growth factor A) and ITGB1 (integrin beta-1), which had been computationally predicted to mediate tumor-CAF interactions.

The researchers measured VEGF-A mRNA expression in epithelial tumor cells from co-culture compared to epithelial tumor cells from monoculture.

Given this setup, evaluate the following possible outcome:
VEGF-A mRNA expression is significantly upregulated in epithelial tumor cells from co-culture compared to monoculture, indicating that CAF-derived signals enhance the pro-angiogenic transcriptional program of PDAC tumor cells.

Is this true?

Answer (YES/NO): YES